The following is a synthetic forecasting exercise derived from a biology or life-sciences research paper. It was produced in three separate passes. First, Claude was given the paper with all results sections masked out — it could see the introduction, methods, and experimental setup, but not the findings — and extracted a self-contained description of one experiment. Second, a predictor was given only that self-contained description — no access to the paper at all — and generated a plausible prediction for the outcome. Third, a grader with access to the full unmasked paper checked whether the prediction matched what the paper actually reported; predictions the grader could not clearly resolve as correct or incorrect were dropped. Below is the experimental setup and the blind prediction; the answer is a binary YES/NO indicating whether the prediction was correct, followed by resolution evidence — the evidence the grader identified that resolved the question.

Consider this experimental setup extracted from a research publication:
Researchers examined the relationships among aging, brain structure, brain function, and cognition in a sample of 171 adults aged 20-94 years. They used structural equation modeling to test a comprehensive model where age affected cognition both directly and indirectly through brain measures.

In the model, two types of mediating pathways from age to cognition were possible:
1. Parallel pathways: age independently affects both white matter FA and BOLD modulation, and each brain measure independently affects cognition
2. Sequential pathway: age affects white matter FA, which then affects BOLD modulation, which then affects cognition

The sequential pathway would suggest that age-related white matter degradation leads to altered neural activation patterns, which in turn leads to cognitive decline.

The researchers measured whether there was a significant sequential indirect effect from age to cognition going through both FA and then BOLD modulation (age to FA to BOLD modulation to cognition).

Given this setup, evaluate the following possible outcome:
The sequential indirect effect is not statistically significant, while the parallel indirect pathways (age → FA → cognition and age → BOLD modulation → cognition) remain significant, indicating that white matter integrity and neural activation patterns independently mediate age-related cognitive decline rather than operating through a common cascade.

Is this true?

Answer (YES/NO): NO